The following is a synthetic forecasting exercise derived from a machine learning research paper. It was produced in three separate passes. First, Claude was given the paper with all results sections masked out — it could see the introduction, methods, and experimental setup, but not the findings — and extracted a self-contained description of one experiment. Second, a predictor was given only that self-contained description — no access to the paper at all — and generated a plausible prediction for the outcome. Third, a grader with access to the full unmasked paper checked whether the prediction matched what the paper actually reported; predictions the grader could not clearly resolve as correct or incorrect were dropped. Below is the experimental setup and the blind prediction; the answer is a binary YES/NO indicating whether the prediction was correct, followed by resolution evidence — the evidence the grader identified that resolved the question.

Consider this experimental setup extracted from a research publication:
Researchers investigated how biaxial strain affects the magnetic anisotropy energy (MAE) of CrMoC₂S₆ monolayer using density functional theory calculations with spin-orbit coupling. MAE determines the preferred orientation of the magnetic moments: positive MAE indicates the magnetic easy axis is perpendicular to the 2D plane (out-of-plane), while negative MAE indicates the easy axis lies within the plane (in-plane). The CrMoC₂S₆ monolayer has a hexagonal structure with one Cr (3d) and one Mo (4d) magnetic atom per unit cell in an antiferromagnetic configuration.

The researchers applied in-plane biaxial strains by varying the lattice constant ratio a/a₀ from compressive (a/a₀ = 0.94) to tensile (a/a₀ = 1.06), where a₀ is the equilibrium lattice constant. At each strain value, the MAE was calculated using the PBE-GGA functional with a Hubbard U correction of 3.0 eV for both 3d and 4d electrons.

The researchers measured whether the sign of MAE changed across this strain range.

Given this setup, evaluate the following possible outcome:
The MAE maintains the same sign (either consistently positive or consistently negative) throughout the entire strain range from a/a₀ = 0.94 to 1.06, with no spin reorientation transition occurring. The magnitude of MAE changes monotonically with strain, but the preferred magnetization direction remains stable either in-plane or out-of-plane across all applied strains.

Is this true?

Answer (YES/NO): NO